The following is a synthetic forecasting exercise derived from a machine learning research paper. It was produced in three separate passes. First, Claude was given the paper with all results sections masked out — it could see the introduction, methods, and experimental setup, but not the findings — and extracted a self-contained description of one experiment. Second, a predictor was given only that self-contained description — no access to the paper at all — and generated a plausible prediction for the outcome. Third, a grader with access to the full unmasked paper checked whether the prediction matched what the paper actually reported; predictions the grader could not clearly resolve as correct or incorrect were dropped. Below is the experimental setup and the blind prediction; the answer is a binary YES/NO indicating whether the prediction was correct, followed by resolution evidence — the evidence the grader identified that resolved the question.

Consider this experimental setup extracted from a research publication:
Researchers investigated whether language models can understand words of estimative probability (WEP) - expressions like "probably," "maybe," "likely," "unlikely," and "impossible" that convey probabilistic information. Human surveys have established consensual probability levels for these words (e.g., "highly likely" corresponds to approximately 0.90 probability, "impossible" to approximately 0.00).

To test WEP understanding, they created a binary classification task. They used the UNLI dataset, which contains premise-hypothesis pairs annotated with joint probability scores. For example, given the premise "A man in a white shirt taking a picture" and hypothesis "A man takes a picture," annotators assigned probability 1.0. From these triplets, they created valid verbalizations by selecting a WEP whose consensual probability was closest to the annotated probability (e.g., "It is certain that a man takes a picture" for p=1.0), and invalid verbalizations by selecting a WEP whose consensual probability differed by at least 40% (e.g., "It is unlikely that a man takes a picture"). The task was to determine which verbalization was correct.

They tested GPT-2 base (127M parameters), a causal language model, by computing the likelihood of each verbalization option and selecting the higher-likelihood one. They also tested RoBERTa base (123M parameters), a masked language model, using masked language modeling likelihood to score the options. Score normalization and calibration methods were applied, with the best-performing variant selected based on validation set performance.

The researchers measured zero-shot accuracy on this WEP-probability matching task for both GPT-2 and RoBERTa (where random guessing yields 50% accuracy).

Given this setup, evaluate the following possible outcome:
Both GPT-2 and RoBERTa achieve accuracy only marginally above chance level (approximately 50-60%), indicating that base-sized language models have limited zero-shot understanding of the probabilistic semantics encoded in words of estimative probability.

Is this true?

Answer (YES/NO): NO